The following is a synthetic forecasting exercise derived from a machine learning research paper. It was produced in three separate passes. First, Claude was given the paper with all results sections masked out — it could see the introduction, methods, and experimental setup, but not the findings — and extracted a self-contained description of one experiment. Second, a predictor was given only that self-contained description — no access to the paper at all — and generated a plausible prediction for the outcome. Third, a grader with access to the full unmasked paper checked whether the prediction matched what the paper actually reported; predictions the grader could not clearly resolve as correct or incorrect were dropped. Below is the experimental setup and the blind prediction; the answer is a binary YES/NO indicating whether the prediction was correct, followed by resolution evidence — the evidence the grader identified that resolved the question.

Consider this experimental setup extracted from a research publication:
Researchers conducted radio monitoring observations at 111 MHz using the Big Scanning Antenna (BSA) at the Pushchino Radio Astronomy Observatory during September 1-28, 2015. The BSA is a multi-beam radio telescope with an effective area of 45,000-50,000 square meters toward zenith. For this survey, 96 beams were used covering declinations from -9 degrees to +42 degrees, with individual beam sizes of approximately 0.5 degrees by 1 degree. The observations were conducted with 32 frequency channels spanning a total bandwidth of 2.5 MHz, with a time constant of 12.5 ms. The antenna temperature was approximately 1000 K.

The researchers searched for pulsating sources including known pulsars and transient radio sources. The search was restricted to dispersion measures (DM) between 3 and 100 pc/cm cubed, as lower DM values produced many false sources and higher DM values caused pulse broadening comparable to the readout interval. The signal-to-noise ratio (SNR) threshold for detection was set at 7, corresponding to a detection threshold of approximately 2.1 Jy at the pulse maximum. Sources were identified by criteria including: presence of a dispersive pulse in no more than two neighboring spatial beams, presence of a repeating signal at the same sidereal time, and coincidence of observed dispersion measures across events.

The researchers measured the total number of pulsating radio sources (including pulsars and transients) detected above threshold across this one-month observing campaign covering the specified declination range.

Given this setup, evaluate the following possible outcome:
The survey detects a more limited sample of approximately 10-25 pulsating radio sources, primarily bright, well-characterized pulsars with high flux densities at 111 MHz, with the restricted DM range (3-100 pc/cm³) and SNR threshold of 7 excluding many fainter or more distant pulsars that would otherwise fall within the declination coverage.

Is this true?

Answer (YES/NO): NO